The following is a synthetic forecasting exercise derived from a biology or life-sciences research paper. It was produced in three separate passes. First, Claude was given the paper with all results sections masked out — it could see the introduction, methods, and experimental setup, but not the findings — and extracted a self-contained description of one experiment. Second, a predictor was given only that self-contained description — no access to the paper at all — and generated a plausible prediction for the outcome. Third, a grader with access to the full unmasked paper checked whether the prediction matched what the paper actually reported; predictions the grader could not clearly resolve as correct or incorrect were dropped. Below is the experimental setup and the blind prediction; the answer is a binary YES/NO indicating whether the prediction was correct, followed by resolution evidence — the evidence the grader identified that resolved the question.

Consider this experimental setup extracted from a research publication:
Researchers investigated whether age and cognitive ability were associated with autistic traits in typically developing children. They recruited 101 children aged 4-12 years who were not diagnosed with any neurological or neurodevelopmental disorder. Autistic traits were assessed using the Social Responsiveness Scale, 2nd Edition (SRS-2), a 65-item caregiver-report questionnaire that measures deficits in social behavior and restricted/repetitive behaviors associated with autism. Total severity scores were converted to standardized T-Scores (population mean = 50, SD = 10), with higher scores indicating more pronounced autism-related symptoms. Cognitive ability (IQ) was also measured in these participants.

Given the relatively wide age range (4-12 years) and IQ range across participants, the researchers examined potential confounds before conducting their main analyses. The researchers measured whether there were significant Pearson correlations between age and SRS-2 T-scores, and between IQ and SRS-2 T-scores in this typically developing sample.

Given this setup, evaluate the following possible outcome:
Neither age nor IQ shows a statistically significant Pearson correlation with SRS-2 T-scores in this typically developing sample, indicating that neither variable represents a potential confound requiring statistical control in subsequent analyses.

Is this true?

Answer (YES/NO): YES